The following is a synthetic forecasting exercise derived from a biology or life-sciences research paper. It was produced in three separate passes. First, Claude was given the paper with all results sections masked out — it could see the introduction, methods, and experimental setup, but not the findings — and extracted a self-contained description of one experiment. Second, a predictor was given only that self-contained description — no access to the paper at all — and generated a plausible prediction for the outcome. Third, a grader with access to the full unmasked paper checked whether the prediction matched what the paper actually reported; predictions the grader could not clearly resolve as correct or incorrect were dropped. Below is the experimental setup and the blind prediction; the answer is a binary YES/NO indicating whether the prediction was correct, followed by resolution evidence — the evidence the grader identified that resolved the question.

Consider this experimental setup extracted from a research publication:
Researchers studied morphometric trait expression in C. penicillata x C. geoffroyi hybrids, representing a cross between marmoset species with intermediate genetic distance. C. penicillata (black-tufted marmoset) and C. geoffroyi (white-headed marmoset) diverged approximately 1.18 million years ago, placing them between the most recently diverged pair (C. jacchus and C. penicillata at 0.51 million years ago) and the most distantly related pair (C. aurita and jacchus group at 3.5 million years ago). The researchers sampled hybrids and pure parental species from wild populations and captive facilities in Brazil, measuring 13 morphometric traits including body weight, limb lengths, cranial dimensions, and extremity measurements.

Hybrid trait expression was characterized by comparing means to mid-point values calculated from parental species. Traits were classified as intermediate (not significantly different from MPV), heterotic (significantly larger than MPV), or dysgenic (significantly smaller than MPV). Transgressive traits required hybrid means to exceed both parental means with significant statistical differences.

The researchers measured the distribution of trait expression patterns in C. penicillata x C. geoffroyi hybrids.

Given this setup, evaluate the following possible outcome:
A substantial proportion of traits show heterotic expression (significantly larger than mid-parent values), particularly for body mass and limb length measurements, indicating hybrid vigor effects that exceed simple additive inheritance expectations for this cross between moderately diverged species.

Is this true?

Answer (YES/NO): NO